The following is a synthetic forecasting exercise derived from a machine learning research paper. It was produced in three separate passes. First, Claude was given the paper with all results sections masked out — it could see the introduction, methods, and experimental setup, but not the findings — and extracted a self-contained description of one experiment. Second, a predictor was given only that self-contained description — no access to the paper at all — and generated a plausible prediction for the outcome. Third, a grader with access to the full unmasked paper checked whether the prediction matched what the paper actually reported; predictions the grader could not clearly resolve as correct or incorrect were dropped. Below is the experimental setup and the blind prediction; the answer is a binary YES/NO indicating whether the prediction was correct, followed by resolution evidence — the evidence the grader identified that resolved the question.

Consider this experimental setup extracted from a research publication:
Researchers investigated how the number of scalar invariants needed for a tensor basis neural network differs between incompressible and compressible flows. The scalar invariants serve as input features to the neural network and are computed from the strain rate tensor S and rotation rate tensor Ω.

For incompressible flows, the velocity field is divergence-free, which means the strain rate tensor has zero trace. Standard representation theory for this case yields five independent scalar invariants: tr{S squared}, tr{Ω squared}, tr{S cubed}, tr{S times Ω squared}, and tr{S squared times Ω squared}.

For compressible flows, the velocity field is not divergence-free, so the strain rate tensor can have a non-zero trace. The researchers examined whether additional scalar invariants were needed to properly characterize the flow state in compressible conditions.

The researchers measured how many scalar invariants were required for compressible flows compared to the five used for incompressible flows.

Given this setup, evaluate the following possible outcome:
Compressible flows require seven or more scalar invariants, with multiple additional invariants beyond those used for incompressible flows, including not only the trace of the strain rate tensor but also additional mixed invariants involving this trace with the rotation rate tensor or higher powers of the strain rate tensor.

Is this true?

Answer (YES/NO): NO